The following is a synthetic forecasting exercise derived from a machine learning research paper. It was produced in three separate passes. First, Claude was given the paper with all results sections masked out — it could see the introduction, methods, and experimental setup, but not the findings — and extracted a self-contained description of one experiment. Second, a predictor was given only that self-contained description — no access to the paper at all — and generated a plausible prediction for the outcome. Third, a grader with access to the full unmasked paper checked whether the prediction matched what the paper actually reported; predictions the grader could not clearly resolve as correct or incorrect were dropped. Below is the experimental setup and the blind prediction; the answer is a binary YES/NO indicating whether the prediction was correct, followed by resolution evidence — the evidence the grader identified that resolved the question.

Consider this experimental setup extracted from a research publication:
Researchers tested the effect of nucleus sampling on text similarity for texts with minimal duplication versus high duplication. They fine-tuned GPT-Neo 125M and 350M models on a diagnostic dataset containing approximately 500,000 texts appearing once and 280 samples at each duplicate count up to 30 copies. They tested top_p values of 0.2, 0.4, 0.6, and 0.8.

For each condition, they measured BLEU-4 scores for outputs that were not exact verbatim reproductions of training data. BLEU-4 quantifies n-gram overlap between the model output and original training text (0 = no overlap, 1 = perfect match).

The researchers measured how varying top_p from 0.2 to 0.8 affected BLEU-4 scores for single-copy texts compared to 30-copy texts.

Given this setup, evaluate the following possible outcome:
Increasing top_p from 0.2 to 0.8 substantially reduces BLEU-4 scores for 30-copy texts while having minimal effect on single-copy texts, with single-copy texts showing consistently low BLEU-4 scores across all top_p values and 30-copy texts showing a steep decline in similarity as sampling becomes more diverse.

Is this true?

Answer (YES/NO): NO